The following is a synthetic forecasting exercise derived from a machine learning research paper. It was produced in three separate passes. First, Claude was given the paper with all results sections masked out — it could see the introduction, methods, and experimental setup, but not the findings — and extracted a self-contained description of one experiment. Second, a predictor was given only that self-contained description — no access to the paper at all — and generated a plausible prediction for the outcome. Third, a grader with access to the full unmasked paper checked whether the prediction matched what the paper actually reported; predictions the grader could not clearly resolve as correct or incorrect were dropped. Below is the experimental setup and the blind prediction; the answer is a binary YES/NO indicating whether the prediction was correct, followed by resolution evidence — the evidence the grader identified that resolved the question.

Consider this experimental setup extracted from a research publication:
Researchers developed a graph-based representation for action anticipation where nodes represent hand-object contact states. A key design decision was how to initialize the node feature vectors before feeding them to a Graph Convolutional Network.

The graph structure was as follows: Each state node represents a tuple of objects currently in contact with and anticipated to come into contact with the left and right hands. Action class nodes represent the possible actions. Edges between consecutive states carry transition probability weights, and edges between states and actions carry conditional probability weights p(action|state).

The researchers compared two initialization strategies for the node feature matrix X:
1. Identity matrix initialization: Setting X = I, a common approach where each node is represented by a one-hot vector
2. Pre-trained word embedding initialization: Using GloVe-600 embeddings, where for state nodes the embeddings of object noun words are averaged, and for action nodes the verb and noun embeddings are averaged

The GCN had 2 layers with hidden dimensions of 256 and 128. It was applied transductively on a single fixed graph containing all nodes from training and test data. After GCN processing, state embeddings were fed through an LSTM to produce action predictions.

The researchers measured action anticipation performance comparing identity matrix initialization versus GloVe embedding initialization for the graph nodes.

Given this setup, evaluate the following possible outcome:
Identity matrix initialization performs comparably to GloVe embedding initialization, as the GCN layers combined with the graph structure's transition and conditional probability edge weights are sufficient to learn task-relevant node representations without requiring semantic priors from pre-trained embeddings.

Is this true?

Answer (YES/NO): NO